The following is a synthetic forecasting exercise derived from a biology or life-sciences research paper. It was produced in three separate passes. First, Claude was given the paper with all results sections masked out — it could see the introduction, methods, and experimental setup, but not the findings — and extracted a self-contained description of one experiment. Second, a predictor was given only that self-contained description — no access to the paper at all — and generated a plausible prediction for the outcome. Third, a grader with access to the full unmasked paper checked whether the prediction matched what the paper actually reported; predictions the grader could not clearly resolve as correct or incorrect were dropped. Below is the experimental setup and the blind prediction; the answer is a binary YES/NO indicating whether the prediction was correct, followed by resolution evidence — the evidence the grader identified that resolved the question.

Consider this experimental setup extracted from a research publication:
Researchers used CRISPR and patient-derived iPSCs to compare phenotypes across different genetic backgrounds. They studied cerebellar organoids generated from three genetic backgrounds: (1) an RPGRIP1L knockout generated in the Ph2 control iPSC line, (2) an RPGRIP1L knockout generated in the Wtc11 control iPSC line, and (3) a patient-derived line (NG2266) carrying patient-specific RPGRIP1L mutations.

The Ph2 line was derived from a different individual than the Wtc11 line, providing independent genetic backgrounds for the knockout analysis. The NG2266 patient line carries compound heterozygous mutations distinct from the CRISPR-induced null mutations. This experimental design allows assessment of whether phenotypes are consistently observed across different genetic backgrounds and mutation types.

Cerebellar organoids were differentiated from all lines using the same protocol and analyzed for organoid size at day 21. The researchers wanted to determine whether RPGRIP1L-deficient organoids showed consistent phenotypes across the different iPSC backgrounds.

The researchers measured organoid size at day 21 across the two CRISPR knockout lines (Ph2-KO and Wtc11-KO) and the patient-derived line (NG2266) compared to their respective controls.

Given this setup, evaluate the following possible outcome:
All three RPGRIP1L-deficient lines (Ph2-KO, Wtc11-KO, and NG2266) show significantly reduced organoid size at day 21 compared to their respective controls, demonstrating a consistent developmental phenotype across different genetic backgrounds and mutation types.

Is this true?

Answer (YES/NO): NO